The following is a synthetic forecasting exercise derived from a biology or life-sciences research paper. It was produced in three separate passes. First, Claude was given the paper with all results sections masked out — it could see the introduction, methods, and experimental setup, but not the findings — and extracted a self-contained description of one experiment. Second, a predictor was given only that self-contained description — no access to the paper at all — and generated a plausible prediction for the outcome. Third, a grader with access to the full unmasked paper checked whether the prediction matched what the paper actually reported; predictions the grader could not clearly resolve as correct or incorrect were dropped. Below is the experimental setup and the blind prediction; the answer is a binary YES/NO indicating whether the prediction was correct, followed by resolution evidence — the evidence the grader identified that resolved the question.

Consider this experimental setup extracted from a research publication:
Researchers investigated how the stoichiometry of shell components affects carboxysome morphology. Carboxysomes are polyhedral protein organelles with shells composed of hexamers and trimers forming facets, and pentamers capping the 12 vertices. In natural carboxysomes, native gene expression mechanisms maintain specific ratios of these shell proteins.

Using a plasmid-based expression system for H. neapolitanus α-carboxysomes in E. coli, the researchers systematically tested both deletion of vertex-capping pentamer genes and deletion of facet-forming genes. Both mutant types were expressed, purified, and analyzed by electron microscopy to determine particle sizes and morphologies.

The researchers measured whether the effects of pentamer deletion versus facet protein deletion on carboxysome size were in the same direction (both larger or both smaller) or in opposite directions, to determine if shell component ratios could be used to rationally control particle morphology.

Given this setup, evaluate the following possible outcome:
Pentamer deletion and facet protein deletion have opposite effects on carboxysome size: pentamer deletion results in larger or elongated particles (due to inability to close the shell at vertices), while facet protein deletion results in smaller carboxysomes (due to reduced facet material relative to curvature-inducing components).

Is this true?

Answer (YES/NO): YES